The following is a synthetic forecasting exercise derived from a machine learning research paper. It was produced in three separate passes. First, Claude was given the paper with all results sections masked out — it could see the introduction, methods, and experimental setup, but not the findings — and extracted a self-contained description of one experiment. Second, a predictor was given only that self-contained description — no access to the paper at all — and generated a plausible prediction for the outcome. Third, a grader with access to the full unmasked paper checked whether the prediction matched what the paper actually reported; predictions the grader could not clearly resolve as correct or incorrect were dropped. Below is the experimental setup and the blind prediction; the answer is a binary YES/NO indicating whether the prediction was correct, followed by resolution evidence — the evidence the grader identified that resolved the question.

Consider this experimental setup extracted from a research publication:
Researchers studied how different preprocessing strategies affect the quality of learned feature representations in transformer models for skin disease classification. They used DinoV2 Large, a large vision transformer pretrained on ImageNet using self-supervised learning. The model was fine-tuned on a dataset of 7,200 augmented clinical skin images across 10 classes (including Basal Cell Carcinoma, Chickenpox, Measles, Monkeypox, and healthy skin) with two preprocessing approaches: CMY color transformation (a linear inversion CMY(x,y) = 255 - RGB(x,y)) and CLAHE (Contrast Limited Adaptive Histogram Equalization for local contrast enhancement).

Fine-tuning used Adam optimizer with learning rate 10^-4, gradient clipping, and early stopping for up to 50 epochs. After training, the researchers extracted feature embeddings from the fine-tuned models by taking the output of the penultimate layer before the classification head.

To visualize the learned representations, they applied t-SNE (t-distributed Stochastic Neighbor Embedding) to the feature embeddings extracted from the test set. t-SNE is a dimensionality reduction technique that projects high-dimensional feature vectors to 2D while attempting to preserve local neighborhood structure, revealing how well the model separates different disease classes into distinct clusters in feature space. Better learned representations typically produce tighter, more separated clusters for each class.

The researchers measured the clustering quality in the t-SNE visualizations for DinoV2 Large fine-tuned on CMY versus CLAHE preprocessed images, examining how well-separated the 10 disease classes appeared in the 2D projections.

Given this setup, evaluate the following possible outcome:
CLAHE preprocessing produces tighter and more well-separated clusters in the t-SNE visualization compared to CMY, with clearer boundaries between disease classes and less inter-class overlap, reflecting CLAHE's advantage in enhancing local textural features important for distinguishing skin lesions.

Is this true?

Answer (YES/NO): NO